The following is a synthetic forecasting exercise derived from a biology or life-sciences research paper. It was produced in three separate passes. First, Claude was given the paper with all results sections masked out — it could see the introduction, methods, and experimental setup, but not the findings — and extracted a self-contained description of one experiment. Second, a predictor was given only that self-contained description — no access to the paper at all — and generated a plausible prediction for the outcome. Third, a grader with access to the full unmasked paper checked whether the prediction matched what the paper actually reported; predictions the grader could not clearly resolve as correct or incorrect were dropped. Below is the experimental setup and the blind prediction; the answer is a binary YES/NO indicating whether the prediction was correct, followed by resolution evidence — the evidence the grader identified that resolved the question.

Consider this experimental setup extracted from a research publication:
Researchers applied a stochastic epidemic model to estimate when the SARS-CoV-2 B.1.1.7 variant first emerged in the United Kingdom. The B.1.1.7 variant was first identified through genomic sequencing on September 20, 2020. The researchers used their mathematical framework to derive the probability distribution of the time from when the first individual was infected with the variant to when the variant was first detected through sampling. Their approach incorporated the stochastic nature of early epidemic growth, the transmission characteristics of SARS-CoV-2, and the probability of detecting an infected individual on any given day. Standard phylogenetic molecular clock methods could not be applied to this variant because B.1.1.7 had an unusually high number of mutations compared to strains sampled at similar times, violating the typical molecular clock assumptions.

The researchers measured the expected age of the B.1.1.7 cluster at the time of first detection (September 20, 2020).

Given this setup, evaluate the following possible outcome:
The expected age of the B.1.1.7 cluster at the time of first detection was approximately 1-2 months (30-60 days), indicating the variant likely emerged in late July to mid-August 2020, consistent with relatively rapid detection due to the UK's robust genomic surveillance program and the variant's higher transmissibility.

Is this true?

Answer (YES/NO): YES